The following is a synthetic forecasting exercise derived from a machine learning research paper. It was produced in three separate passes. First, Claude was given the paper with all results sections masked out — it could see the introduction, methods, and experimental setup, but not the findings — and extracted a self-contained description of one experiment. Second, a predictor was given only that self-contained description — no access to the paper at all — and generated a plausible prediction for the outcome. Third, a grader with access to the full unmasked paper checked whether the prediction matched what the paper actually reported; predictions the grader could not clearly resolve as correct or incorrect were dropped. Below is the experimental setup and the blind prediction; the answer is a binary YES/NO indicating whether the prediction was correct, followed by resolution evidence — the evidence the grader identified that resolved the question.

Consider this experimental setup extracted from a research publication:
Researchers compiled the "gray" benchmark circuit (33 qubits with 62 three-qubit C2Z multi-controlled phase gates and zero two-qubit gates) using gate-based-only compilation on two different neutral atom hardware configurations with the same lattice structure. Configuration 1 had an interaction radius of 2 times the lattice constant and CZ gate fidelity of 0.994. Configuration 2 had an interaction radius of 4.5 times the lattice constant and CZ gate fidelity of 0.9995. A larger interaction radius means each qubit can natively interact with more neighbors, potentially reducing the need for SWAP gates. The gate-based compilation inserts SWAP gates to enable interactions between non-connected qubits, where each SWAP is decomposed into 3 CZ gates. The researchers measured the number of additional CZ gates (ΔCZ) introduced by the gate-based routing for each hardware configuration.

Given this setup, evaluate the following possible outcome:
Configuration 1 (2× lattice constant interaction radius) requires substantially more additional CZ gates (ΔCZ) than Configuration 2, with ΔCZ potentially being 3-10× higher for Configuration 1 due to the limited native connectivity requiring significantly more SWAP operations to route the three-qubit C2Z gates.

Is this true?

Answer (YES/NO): YES